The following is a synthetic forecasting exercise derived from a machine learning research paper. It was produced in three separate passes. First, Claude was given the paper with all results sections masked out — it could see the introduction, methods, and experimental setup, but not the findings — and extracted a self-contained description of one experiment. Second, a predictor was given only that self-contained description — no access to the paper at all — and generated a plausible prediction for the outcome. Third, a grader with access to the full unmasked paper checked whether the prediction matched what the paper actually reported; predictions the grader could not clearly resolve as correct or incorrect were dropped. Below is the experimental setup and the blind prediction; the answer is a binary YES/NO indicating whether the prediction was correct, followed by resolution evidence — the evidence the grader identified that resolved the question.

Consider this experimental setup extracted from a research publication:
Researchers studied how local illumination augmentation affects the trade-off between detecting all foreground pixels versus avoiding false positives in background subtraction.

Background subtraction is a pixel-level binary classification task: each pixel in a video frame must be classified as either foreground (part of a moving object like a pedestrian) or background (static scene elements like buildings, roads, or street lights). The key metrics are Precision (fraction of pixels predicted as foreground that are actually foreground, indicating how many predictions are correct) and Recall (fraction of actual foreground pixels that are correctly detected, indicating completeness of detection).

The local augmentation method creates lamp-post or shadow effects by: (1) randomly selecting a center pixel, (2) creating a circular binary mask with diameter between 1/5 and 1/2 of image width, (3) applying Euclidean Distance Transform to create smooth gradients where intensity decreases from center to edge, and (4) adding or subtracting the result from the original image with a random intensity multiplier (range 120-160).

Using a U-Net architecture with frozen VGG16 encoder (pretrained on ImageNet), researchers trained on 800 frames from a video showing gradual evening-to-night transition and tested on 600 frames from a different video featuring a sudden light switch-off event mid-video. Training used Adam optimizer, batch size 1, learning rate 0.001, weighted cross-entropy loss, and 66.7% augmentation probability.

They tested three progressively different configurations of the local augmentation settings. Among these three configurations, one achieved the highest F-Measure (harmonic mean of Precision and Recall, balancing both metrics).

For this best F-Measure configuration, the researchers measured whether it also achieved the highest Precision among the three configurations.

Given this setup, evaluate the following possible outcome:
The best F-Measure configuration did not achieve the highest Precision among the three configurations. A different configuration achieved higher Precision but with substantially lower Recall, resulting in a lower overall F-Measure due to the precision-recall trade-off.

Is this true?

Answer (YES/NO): YES